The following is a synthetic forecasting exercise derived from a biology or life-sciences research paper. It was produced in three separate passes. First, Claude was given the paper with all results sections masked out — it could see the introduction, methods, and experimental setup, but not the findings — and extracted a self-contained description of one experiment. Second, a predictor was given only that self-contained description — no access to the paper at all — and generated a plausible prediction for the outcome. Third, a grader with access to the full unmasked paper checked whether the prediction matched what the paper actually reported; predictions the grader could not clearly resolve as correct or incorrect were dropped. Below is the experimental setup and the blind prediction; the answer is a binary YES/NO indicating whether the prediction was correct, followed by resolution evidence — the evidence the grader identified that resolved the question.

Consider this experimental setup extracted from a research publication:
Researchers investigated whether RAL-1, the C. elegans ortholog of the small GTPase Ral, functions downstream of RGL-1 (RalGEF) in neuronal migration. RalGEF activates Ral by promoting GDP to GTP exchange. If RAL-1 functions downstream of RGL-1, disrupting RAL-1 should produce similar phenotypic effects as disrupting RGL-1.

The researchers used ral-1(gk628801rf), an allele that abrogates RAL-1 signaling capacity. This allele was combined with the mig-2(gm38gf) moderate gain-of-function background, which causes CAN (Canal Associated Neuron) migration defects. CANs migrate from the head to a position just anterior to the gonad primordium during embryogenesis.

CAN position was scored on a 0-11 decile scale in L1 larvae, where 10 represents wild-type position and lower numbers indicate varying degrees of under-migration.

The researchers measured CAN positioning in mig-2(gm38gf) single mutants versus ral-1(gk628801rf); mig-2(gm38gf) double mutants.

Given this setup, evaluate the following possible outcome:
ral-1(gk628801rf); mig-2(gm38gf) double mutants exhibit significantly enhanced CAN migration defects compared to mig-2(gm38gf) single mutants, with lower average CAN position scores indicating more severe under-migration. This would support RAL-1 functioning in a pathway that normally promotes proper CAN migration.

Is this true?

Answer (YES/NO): YES